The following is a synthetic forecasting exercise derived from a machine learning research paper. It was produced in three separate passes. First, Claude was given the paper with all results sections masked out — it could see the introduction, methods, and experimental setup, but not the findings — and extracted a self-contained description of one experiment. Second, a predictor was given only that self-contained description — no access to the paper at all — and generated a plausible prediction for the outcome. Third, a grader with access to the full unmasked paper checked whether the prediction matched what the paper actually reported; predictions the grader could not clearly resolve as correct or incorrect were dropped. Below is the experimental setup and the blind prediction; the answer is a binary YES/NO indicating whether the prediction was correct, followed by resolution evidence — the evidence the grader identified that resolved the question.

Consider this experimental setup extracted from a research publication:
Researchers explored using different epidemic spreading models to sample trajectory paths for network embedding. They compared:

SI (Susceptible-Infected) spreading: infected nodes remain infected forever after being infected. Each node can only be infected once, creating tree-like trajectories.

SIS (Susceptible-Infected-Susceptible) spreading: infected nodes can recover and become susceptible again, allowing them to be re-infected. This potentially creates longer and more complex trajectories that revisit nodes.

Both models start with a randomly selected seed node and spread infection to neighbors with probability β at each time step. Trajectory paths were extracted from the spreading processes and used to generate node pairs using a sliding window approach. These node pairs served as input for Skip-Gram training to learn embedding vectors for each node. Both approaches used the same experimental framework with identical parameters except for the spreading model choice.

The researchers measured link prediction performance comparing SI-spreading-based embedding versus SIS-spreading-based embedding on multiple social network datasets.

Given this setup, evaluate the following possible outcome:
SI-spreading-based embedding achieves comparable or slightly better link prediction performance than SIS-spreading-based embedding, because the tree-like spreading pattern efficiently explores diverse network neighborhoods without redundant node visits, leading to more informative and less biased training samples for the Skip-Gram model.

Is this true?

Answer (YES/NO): YES